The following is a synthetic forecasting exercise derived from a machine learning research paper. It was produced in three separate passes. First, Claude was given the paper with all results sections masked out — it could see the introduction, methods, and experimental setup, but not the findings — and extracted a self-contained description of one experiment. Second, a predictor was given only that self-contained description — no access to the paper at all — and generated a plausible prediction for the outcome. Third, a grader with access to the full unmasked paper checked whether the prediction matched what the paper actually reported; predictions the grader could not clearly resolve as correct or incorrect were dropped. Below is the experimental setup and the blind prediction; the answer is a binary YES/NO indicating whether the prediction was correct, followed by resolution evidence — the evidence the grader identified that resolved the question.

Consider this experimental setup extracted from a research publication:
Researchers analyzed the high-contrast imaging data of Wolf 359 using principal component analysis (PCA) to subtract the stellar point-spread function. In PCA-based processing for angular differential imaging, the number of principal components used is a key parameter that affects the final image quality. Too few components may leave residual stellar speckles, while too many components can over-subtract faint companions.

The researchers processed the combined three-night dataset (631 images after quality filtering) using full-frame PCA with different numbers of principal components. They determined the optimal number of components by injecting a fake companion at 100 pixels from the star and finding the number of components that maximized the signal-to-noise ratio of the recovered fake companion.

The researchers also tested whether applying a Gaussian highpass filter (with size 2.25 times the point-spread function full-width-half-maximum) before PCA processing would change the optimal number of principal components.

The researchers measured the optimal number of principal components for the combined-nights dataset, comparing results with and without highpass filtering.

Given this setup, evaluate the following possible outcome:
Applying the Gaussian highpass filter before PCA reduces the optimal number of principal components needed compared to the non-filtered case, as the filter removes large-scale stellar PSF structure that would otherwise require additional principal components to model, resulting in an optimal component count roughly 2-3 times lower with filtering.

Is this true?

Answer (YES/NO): NO